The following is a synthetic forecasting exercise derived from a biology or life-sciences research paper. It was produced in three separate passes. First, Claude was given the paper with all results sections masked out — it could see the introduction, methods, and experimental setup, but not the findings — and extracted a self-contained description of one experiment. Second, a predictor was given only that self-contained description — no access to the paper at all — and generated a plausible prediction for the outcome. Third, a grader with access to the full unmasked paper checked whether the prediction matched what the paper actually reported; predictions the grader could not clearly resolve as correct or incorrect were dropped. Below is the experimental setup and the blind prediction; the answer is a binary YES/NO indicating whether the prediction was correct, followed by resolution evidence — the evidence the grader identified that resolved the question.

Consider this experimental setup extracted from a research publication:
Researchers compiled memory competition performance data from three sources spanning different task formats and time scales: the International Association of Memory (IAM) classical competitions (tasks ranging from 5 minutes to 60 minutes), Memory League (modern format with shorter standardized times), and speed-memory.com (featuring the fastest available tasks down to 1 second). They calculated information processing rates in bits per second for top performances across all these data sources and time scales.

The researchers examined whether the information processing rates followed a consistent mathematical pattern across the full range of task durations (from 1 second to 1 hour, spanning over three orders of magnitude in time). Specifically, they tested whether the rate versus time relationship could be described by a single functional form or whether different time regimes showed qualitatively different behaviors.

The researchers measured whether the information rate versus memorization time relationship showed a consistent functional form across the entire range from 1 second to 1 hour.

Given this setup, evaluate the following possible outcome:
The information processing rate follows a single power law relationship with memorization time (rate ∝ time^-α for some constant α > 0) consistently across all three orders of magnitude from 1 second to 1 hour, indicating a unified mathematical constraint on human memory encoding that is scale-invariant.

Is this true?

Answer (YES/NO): YES